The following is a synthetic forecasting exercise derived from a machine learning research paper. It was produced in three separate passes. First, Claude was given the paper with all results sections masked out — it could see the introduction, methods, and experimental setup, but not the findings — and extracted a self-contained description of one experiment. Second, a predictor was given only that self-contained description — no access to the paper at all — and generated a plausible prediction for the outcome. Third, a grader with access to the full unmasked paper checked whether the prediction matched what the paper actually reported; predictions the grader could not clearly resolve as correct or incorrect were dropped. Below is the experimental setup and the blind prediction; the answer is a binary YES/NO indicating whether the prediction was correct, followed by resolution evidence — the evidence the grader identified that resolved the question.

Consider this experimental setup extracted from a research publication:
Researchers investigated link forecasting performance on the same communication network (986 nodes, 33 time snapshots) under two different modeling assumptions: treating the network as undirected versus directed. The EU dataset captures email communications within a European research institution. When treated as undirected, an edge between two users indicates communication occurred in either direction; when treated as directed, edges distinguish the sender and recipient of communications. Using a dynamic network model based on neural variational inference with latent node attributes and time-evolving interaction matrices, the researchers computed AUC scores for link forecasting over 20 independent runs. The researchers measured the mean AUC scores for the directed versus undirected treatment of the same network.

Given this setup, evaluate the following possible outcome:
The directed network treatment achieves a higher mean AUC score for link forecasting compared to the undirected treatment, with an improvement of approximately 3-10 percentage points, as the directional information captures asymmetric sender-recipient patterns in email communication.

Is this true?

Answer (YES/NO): NO